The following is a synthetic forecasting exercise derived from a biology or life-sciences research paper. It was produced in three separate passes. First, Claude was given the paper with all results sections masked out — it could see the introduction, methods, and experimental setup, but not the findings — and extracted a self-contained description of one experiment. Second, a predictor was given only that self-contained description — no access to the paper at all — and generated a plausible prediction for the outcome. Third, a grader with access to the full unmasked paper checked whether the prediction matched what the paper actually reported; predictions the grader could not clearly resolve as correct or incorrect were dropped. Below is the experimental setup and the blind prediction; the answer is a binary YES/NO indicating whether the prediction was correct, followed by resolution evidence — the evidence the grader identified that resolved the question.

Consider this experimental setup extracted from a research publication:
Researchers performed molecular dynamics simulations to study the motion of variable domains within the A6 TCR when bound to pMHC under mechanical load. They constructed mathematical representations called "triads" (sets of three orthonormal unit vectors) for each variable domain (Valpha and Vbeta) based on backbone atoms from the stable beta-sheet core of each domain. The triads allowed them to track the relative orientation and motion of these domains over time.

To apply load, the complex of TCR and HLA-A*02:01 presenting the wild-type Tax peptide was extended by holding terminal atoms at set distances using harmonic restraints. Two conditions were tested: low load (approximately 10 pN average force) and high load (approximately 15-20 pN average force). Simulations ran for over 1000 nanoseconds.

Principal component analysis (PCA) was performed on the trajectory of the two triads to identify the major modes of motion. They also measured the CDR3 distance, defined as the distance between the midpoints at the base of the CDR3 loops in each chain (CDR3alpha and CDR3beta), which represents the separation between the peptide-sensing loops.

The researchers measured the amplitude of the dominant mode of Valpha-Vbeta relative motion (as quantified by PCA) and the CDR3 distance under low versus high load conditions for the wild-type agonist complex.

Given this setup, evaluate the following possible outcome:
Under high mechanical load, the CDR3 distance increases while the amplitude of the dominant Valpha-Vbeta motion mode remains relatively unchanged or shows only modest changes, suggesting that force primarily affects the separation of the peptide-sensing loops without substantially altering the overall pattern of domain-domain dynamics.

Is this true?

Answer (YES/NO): NO